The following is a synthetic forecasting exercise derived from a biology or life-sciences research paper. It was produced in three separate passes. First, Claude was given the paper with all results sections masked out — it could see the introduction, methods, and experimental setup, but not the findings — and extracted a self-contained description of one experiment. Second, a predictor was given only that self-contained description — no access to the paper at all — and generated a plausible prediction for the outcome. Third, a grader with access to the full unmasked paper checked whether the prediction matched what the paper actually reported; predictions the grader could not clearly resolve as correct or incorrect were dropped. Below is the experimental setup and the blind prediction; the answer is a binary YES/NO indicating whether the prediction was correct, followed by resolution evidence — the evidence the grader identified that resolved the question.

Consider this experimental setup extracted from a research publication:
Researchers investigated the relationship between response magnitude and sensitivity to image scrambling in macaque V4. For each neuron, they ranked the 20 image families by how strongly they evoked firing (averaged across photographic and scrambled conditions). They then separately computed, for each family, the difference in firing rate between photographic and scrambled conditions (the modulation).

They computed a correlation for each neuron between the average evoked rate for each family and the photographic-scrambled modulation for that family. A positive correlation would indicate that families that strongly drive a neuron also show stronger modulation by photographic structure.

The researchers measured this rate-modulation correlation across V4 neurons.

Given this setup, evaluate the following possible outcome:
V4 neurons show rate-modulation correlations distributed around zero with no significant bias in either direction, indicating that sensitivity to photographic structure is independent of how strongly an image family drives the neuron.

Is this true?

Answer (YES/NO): NO